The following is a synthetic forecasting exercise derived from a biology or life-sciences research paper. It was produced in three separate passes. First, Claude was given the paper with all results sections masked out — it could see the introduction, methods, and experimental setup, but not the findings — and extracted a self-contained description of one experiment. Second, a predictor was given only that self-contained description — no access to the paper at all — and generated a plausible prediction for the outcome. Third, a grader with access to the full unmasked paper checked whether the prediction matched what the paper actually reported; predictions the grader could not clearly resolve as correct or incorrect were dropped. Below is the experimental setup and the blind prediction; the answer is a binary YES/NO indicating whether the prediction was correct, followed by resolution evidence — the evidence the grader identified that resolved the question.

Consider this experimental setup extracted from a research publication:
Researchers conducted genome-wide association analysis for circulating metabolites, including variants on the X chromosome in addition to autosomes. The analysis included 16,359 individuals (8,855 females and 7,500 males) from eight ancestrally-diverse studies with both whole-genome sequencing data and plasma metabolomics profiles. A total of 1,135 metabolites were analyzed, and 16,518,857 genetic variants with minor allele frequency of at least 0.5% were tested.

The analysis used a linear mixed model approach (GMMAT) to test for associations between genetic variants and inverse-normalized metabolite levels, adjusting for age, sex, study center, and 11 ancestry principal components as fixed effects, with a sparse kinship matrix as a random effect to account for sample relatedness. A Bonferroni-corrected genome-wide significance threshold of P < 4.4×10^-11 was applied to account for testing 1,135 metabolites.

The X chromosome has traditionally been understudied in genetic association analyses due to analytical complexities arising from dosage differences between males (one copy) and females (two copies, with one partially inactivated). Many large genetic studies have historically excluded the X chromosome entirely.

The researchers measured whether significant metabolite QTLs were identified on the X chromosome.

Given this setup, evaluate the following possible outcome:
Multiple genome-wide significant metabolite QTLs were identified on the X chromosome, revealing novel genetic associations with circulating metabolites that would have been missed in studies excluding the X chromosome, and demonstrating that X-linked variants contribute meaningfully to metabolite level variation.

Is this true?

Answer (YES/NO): YES